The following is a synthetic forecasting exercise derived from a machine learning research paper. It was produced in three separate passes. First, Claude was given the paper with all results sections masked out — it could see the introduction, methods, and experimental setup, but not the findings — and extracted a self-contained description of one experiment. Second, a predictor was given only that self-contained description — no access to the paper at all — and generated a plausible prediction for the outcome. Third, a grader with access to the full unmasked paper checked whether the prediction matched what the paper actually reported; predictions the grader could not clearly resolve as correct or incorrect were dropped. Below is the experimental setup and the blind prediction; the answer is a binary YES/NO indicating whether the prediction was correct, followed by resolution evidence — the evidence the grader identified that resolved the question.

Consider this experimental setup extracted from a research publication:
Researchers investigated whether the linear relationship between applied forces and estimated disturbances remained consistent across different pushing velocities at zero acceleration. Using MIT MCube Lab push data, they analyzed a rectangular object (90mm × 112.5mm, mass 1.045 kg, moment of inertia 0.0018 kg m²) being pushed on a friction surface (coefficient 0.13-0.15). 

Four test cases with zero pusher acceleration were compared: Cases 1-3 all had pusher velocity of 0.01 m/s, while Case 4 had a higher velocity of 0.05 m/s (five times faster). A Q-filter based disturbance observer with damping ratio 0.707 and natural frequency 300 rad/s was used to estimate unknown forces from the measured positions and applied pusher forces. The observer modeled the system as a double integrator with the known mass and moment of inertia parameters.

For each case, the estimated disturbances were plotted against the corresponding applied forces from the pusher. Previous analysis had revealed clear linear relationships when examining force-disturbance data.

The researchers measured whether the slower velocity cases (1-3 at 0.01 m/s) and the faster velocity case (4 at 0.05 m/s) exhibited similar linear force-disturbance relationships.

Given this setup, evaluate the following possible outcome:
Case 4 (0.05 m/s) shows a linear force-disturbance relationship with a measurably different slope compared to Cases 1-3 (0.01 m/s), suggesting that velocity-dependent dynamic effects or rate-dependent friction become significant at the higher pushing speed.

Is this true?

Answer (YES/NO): NO